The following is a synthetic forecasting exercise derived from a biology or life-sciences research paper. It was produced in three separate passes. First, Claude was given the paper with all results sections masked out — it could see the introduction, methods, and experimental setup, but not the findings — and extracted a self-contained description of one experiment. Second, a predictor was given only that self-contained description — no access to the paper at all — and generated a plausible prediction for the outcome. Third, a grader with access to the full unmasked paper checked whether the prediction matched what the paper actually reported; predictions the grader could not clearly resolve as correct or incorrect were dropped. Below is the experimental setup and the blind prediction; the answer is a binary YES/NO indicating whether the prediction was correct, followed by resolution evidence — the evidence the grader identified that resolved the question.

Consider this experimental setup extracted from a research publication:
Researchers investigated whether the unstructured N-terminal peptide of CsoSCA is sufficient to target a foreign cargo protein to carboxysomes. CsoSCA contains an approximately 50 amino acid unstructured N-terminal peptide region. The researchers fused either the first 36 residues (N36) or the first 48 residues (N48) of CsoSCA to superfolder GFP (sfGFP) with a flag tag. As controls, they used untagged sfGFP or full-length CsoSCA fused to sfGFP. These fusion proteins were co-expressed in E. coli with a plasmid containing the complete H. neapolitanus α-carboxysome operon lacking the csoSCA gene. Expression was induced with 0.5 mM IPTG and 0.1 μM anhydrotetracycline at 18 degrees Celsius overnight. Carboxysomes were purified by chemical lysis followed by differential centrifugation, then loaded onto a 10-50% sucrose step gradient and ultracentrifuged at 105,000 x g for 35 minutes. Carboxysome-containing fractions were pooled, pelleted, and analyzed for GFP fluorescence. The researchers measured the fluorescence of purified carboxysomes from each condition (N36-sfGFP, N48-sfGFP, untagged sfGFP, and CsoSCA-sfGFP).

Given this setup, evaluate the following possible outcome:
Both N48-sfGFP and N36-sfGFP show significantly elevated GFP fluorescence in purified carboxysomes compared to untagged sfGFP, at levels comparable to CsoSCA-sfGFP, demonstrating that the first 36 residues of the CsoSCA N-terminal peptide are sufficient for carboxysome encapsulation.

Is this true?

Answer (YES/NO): NO